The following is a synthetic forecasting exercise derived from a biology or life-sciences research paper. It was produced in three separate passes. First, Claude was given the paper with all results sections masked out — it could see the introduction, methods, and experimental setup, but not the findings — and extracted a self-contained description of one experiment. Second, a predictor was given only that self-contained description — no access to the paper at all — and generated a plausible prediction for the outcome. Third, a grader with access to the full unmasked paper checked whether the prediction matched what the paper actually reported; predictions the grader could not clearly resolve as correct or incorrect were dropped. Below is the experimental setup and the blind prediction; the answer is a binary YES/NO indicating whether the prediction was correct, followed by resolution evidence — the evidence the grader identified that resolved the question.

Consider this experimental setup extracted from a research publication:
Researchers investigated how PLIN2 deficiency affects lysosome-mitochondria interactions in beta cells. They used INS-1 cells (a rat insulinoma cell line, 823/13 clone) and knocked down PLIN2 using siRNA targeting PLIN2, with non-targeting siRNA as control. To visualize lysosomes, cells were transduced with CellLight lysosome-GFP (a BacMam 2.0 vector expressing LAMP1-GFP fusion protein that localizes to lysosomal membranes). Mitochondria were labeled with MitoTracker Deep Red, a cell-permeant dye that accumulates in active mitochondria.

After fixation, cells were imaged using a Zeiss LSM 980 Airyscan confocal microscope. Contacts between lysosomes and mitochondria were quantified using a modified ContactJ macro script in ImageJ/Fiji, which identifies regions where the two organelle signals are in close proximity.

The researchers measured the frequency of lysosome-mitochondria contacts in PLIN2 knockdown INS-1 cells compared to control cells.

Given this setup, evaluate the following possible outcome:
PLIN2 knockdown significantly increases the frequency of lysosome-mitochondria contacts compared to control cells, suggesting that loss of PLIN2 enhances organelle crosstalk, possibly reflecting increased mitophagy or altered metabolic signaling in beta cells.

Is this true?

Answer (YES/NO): YES